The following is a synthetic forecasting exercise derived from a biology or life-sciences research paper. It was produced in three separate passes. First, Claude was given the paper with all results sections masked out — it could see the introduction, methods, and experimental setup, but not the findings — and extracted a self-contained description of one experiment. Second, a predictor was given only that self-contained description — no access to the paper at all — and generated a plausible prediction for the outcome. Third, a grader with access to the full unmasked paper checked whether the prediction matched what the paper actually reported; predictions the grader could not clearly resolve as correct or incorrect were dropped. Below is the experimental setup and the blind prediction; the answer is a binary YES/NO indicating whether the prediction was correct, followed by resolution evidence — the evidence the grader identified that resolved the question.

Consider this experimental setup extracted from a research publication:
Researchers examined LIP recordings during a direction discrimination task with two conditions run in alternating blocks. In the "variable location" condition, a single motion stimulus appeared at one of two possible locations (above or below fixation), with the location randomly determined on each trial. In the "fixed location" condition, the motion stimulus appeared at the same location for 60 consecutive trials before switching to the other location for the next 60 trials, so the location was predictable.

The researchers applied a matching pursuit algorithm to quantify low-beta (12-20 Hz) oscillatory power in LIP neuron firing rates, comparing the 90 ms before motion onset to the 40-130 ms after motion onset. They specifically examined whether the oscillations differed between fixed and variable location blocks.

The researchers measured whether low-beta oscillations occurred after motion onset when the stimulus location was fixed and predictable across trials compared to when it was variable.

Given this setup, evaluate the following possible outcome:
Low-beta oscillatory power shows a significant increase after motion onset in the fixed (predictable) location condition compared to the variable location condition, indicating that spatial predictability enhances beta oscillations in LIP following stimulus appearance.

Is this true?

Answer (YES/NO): NO